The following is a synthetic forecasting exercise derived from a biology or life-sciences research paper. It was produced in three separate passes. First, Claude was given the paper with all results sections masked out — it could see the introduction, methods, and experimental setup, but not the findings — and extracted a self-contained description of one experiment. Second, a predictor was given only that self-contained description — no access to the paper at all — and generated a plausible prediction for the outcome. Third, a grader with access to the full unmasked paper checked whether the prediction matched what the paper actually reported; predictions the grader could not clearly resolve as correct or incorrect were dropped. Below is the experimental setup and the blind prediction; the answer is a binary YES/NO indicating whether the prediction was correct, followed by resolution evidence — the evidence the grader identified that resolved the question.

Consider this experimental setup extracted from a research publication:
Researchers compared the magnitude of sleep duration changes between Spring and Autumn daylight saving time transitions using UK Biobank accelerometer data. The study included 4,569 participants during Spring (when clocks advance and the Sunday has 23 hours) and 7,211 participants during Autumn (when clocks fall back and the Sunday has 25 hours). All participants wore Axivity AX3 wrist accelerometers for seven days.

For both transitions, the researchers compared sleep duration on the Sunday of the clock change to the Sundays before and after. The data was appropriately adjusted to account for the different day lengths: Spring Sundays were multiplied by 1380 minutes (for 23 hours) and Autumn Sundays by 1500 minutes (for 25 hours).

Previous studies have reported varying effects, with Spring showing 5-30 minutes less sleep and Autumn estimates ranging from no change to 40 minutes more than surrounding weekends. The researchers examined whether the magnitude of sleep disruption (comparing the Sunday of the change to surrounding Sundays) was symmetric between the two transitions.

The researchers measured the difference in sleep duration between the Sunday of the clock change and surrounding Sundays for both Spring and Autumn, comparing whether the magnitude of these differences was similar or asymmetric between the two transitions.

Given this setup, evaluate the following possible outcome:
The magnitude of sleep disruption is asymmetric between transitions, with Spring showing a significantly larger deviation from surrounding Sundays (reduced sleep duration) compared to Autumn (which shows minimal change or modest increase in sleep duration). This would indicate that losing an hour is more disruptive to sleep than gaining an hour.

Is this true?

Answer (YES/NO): YES